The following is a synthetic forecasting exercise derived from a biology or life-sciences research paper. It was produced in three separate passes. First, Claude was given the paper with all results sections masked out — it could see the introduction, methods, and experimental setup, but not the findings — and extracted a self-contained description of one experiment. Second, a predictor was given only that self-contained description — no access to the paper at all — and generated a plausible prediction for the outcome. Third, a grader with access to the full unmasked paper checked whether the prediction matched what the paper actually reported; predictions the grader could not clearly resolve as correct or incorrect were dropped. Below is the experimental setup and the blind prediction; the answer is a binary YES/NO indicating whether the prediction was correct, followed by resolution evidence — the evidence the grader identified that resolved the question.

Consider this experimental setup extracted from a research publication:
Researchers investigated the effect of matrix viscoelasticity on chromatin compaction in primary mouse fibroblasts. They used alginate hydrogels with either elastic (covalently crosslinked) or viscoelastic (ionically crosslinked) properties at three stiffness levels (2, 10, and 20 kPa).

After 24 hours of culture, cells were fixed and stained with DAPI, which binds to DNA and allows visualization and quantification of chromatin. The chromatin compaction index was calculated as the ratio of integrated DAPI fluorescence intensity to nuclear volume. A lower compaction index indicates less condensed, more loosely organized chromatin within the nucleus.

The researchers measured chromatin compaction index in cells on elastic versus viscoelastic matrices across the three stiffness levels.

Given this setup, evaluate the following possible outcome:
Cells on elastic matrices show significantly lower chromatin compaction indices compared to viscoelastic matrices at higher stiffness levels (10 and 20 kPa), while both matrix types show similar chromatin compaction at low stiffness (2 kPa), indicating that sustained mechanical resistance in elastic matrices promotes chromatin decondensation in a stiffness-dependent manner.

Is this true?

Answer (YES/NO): NO